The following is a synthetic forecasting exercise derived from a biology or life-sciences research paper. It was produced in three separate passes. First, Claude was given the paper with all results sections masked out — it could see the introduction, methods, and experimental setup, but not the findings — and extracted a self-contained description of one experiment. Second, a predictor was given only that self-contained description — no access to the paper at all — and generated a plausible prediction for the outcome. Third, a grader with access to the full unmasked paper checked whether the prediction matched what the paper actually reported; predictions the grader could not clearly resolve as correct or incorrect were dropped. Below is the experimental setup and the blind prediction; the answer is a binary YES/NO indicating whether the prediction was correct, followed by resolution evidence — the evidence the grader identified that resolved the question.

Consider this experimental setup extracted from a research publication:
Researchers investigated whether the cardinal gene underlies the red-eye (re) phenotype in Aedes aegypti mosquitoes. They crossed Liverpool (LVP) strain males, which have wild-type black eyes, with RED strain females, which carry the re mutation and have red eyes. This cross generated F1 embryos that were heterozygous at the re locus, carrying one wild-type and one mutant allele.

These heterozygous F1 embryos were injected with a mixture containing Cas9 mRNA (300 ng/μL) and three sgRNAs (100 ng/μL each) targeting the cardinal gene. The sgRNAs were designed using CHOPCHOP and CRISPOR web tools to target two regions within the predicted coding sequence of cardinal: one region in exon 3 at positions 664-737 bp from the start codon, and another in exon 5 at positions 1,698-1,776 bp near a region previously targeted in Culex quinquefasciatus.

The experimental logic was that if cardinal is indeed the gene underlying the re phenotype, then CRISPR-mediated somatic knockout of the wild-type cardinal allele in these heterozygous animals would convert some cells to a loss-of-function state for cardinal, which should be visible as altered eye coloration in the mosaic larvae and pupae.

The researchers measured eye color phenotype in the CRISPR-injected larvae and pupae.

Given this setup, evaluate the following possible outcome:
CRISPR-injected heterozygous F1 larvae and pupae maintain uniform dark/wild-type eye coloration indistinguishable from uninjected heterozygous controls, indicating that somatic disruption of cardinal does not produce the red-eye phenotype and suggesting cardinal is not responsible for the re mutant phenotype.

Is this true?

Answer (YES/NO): NO